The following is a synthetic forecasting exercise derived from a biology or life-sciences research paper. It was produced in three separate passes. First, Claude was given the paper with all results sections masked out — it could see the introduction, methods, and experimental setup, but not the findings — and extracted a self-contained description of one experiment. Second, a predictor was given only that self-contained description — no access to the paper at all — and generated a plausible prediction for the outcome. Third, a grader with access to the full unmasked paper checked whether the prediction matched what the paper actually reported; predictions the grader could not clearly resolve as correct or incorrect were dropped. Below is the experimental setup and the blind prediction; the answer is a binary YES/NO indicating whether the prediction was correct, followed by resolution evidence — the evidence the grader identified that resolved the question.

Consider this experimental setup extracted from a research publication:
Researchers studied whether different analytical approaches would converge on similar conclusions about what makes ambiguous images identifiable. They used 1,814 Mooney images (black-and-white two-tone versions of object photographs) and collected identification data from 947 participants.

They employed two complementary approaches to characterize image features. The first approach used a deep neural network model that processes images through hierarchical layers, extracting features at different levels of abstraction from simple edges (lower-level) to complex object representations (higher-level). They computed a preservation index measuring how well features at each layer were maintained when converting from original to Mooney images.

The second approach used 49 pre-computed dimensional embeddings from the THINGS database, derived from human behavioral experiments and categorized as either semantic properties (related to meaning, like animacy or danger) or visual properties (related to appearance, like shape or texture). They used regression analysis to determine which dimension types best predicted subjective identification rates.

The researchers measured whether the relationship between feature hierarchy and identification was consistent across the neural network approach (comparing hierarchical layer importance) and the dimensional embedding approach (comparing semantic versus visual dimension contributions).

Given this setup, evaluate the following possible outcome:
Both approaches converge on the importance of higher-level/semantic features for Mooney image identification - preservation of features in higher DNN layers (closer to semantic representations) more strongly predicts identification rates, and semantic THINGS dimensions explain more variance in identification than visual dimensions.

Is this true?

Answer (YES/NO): YES